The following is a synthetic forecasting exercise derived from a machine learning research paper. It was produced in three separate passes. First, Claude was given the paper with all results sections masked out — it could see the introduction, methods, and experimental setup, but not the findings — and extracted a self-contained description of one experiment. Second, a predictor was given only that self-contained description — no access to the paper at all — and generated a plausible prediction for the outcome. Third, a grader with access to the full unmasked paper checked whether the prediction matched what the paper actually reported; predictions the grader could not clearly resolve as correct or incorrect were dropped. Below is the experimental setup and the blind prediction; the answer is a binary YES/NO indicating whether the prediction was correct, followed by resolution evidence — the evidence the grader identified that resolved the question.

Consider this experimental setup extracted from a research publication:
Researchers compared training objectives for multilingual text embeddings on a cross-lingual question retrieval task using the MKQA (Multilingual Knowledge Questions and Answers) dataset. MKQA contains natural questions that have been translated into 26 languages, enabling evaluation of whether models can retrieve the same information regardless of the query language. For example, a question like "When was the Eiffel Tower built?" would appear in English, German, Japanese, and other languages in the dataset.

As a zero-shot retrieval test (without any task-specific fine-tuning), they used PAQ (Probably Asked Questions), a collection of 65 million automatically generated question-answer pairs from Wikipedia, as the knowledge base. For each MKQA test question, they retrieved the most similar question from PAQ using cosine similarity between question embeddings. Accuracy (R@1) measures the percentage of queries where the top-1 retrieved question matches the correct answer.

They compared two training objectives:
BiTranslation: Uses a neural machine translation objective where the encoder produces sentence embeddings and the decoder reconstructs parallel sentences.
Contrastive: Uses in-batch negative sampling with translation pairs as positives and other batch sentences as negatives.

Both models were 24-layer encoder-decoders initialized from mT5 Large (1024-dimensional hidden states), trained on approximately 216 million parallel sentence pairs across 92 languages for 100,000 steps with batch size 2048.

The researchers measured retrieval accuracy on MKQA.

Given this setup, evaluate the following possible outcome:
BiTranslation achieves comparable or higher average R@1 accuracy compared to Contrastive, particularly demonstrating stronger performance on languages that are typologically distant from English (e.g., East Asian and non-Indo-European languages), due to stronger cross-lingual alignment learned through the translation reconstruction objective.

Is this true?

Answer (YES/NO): NO